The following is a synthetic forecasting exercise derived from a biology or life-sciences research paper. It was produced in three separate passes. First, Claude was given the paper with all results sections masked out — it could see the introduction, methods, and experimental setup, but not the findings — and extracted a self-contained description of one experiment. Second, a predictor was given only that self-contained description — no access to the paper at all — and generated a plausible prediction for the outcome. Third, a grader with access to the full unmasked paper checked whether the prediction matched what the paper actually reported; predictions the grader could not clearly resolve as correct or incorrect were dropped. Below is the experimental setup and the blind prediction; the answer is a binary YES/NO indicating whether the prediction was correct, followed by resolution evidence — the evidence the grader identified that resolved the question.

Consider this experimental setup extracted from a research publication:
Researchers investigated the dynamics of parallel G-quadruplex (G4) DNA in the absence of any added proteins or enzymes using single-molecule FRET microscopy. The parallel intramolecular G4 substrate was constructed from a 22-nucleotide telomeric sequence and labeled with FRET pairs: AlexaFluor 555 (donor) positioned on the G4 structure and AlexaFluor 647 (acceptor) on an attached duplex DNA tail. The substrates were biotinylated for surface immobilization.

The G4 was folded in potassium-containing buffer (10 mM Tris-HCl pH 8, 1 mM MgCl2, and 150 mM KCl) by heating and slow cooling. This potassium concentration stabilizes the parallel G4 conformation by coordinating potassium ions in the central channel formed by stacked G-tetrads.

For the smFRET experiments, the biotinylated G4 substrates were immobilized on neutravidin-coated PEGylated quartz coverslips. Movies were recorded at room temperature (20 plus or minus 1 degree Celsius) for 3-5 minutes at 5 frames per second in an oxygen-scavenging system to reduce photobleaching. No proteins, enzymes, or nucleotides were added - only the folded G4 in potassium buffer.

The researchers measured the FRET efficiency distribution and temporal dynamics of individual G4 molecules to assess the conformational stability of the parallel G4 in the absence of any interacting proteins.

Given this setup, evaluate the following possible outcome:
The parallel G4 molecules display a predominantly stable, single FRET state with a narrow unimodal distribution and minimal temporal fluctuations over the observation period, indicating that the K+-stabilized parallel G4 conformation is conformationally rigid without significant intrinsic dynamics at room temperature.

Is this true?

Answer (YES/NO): YES